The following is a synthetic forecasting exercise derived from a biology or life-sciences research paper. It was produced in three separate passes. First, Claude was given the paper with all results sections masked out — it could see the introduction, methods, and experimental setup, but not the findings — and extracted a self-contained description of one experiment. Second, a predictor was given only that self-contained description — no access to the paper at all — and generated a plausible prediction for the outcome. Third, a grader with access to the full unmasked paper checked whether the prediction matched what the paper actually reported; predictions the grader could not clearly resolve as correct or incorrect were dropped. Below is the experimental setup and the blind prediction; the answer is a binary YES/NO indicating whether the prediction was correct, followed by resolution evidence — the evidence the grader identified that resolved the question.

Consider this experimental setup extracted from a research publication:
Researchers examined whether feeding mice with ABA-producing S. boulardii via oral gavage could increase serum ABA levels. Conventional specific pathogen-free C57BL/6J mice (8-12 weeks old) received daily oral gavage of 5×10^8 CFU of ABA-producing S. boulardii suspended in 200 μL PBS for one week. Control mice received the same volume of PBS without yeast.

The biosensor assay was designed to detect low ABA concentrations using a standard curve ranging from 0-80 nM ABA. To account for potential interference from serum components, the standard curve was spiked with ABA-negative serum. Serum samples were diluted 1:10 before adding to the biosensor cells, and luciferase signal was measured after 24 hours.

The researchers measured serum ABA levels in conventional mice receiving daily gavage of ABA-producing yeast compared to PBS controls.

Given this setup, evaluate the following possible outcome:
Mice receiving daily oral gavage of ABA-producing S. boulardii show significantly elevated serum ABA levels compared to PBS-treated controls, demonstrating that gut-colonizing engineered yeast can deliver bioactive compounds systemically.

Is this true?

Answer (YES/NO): NO